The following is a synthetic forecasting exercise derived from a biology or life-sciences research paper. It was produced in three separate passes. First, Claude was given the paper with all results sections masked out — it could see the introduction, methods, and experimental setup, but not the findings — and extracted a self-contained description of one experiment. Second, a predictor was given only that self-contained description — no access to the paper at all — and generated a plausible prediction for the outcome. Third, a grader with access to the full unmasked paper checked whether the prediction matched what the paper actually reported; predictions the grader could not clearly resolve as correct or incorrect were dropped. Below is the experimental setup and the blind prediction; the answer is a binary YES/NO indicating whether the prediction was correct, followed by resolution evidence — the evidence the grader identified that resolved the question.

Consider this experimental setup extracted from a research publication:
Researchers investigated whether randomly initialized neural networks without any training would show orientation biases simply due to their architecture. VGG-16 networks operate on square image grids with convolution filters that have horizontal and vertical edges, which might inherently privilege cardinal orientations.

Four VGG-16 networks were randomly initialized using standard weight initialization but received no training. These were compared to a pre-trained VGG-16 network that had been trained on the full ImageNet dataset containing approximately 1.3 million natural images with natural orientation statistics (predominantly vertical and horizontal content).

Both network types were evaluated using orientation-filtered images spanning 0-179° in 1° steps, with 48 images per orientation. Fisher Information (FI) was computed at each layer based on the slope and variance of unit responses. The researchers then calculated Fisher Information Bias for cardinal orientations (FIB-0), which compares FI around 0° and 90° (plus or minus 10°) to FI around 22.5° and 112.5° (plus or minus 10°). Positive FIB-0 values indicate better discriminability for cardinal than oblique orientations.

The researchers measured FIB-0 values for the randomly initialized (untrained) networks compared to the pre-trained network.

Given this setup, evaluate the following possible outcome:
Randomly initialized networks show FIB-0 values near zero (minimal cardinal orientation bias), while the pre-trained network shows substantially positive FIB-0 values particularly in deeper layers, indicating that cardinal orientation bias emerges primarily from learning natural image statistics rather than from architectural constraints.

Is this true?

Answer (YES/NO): YES